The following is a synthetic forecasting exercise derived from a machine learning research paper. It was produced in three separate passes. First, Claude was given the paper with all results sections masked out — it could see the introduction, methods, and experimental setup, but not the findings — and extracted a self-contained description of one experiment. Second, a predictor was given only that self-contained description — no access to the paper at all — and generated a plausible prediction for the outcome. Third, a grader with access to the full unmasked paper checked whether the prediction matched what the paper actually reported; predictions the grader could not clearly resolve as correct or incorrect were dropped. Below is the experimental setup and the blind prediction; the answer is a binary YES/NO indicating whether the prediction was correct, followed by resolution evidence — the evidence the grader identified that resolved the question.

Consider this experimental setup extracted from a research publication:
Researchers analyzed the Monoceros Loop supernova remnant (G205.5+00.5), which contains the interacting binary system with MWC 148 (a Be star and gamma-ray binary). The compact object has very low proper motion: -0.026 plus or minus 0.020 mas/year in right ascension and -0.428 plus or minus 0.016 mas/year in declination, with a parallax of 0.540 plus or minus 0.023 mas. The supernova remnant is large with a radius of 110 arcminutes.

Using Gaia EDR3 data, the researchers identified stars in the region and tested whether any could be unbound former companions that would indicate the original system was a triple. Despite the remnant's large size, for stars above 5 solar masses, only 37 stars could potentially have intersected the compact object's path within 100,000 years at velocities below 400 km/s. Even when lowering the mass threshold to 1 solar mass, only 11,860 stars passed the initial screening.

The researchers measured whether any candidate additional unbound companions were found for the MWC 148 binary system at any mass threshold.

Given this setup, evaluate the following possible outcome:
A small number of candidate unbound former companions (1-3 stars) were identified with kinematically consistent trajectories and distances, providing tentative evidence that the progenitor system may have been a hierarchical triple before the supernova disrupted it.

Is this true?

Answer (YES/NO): NO